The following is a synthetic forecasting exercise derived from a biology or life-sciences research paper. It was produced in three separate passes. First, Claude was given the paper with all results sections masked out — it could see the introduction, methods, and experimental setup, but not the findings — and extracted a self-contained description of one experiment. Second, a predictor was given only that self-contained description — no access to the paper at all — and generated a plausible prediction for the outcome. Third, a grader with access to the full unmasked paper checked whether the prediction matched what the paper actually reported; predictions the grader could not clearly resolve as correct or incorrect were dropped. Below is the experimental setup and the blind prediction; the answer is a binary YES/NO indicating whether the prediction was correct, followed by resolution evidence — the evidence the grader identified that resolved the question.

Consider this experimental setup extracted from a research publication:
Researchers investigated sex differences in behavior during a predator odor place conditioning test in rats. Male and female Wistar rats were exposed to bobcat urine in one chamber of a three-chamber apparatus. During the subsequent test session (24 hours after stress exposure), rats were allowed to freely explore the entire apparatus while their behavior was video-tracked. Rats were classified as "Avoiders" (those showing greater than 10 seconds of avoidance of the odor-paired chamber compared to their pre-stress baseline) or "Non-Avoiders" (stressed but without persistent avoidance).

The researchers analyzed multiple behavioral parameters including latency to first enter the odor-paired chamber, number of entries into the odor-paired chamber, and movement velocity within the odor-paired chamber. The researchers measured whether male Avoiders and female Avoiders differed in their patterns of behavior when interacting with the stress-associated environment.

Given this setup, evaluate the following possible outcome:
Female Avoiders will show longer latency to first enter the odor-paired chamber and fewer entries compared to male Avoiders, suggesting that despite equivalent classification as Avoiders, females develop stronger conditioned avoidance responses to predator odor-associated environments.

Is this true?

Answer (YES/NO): NO